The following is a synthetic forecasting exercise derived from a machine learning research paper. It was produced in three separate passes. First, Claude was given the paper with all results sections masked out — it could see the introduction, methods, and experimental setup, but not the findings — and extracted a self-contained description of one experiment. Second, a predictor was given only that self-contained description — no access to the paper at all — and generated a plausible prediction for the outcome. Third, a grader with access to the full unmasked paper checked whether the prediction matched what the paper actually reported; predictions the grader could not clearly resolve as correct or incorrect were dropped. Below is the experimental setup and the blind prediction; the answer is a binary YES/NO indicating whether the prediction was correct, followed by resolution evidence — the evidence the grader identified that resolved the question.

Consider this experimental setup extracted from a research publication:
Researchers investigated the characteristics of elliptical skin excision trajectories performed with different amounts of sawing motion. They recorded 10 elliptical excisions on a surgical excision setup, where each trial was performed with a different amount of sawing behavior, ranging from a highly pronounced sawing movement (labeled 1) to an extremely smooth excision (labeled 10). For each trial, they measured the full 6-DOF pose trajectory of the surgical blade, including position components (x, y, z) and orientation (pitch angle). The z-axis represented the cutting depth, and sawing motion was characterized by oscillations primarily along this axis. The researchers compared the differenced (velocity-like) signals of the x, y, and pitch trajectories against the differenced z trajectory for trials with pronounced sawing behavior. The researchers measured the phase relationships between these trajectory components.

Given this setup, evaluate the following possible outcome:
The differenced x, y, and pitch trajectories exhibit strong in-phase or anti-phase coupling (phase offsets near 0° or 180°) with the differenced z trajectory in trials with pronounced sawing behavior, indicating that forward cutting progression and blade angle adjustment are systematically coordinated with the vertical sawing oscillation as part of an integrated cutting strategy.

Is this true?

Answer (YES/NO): YES